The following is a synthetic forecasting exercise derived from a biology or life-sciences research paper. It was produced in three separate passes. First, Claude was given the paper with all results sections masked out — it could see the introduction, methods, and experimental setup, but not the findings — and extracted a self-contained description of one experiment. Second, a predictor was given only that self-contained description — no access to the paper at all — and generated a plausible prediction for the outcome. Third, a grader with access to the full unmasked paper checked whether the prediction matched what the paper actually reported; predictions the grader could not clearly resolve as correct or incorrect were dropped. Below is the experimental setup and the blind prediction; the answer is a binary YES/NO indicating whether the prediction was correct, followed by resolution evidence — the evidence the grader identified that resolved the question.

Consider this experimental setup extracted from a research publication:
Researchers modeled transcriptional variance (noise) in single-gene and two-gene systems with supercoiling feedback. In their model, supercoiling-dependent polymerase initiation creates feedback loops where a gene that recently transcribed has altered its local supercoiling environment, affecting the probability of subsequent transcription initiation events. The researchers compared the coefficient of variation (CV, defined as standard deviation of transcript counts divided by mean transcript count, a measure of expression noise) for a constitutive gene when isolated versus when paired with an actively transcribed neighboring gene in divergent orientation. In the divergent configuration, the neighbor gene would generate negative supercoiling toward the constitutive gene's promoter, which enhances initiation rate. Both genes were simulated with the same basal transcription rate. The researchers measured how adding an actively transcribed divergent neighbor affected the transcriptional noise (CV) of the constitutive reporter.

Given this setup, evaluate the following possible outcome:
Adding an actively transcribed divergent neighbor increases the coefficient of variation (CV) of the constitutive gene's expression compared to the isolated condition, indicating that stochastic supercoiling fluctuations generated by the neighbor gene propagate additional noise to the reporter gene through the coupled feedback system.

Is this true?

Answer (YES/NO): NO